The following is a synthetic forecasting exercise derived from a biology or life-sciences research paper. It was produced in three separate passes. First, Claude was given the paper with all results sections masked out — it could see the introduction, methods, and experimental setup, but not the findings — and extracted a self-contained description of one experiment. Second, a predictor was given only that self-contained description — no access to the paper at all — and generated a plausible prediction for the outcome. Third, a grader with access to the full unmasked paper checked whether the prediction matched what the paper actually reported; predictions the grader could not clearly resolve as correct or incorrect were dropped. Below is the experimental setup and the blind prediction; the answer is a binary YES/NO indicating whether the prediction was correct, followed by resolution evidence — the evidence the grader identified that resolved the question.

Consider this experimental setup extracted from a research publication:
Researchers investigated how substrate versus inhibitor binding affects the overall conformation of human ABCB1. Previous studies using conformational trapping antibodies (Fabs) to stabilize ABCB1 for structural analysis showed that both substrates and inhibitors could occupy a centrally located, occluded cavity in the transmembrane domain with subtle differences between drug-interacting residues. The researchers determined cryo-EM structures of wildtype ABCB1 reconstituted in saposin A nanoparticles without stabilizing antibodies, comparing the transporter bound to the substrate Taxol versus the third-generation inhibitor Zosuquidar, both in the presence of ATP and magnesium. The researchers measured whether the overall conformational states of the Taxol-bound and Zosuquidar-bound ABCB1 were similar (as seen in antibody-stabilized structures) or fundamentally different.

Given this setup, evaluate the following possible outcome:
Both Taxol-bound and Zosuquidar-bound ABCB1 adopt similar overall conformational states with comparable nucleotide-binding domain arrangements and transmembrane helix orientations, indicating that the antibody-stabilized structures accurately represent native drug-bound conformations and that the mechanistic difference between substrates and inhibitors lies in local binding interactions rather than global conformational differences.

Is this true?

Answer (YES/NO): NO